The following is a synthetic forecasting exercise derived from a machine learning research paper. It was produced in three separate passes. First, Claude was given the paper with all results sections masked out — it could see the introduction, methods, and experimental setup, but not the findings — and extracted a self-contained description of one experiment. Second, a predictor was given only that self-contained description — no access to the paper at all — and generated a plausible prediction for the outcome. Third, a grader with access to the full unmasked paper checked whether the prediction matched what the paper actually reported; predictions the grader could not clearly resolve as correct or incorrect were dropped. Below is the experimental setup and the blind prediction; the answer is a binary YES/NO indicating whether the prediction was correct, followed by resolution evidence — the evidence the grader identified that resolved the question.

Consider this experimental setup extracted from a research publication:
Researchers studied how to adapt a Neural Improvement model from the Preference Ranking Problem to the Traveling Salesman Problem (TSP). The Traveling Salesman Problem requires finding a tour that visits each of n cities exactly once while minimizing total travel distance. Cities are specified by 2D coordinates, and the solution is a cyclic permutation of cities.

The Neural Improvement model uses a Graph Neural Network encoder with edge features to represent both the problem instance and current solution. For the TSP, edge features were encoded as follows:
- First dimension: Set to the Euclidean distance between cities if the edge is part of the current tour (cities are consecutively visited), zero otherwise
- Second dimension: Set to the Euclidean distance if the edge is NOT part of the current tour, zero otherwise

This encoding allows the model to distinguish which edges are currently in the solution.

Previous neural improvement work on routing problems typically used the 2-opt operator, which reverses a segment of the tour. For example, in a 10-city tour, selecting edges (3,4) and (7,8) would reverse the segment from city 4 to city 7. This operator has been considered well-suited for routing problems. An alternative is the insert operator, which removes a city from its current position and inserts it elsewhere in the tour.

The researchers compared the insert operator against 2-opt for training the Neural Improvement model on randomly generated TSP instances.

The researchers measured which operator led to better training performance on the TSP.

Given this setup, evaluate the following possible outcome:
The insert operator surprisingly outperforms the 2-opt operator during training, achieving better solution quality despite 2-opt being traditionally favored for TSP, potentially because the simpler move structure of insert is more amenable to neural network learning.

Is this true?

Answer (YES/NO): YES